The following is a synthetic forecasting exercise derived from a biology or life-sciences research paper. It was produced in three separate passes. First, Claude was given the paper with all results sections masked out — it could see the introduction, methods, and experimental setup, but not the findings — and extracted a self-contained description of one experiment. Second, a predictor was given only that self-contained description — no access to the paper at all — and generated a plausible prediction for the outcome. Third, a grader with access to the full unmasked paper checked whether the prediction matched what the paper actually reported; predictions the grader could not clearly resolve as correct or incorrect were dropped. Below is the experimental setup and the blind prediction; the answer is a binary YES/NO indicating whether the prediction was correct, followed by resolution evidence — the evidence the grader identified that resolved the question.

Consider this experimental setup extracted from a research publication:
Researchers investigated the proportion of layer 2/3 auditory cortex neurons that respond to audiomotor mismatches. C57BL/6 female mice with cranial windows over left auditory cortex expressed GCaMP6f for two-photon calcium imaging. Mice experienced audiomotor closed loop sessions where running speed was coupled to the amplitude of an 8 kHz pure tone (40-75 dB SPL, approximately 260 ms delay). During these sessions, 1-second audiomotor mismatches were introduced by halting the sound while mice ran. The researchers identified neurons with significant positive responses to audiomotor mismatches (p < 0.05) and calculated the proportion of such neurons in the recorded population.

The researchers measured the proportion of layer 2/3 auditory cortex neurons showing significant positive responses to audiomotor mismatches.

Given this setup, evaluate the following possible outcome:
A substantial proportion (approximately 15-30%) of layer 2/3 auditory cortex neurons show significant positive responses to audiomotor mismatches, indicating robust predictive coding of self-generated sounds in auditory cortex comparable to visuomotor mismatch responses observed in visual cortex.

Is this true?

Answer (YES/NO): NO